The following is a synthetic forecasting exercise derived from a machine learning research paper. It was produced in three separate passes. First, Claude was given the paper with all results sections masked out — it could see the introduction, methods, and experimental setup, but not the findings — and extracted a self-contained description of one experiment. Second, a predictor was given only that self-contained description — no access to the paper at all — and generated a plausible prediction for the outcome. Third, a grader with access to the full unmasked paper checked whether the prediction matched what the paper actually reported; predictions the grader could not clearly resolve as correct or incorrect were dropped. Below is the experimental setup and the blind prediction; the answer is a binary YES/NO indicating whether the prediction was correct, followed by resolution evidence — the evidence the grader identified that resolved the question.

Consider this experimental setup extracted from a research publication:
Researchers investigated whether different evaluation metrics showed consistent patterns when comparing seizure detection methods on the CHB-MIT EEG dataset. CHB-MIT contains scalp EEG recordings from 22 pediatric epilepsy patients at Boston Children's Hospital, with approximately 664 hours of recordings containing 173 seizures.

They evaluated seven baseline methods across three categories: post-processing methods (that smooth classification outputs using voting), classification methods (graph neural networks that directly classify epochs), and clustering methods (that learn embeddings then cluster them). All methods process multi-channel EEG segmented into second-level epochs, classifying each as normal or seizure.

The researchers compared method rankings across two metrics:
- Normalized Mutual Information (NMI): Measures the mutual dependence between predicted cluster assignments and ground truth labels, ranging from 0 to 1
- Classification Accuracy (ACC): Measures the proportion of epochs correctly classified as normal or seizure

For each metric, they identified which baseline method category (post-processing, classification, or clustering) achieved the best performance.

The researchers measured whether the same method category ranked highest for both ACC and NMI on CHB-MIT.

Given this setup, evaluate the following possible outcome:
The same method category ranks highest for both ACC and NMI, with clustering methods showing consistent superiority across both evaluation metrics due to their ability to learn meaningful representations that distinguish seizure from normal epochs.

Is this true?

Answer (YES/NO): NO